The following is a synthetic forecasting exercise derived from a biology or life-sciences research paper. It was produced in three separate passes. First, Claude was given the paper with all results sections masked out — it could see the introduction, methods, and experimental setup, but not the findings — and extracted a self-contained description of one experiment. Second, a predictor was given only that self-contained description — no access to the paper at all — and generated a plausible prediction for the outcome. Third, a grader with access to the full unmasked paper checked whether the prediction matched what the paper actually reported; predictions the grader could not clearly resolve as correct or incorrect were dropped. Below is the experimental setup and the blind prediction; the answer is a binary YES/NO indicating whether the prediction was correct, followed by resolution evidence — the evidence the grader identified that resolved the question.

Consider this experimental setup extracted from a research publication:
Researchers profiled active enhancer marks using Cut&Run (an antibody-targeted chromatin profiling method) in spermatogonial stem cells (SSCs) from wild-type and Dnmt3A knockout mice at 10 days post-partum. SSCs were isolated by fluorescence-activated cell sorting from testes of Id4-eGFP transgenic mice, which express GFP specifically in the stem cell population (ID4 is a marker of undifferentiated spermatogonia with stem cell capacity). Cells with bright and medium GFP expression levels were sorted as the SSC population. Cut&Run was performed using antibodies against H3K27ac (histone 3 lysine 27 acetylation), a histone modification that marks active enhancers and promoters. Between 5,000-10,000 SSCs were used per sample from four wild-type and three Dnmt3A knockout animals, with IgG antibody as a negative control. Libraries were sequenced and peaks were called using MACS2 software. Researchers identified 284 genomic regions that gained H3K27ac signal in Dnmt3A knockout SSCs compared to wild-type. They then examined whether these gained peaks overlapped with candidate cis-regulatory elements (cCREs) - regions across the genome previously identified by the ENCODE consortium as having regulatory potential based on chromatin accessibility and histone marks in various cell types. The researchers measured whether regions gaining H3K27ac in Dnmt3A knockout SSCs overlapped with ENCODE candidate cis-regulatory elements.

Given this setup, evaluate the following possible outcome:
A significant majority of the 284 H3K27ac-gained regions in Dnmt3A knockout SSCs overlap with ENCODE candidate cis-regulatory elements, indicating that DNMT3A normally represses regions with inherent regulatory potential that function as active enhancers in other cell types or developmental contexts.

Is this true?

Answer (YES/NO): NO